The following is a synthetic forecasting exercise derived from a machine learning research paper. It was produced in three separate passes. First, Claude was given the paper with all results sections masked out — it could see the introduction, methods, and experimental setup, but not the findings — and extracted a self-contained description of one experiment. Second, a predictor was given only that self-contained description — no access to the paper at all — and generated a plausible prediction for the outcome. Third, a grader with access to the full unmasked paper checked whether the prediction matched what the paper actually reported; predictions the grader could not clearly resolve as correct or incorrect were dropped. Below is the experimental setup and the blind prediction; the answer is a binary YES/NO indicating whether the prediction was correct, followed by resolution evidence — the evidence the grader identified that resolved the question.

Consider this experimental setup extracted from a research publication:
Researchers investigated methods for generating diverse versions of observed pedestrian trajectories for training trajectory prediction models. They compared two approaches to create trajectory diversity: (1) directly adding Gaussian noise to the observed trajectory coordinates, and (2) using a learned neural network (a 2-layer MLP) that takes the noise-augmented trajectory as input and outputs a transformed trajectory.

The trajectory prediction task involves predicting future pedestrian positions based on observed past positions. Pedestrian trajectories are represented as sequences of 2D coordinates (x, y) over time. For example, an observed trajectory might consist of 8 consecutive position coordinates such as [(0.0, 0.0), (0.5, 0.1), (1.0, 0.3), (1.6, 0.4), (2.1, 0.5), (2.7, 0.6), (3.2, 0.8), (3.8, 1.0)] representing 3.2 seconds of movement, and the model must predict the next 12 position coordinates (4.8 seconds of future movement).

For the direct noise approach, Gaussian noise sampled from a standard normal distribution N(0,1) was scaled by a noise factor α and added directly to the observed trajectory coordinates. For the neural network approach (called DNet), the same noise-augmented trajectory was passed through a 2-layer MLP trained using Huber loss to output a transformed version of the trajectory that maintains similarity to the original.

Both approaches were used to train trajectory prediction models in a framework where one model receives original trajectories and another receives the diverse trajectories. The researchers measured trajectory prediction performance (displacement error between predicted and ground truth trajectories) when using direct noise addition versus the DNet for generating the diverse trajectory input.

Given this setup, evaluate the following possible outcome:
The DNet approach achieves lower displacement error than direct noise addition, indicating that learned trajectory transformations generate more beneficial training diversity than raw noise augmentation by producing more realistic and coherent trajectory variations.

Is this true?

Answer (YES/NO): YES